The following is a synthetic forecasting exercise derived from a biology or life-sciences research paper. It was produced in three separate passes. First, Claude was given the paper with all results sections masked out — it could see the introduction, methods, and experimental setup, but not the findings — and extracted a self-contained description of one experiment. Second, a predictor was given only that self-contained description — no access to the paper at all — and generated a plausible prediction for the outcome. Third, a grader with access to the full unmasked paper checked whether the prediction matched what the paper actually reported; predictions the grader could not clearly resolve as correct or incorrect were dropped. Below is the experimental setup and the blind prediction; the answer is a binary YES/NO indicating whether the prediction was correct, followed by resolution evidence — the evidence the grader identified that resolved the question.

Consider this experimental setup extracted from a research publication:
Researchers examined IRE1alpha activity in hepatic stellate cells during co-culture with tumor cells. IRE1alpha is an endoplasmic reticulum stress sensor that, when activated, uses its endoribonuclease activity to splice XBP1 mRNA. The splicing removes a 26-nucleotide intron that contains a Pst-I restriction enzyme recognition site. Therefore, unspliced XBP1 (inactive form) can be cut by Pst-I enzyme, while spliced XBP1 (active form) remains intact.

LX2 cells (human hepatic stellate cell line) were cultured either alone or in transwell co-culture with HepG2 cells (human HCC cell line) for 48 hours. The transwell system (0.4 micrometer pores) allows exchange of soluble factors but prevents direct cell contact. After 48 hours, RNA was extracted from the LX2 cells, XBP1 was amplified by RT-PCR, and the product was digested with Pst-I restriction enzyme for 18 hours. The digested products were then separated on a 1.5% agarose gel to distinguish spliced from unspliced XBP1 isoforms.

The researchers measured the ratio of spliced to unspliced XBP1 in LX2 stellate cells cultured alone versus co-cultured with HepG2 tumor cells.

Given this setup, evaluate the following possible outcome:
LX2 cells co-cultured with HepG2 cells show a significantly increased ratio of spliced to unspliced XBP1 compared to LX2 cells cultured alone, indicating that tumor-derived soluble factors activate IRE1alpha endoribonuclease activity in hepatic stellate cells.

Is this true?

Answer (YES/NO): YES